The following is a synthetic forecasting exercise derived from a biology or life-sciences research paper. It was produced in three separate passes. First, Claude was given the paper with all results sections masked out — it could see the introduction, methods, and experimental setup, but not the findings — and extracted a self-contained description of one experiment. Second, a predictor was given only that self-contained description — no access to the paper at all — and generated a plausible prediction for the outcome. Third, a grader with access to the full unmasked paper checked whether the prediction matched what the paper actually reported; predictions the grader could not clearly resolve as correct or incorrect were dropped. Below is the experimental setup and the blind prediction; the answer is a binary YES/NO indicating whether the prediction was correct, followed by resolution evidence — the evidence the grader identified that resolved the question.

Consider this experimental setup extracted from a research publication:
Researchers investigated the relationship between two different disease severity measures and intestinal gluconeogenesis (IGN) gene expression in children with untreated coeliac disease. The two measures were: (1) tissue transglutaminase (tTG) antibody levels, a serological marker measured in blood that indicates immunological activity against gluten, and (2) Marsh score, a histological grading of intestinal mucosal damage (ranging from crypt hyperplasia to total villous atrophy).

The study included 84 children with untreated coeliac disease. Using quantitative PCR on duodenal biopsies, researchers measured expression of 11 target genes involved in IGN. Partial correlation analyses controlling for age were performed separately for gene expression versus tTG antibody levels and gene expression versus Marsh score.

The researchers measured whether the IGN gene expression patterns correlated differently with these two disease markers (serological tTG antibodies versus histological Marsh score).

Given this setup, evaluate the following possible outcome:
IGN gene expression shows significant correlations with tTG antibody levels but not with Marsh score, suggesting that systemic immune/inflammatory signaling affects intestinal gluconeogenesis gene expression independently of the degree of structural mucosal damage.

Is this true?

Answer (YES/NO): NO